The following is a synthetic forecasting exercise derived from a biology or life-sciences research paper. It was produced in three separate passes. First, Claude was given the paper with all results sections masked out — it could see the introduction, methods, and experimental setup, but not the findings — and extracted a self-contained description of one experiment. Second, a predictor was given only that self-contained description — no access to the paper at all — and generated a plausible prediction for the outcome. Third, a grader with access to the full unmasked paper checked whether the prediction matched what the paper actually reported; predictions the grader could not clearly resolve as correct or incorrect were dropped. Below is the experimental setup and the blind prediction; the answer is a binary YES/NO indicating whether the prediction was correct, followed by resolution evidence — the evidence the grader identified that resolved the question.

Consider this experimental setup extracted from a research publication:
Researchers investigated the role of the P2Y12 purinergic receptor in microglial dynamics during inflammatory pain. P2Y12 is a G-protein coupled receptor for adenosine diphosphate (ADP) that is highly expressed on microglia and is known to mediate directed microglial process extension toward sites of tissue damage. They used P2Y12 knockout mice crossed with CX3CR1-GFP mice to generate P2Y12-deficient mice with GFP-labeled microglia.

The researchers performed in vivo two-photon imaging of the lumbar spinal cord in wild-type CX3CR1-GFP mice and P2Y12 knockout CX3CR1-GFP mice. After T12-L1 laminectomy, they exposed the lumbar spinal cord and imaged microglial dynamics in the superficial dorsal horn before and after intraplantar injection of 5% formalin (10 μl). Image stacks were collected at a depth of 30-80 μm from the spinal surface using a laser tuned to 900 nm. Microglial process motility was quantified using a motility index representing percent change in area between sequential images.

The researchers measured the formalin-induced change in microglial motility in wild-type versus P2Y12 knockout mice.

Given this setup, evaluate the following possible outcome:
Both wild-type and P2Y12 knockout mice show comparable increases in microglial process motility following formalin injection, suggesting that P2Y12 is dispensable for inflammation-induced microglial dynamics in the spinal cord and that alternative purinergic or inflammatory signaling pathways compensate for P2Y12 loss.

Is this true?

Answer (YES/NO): NO